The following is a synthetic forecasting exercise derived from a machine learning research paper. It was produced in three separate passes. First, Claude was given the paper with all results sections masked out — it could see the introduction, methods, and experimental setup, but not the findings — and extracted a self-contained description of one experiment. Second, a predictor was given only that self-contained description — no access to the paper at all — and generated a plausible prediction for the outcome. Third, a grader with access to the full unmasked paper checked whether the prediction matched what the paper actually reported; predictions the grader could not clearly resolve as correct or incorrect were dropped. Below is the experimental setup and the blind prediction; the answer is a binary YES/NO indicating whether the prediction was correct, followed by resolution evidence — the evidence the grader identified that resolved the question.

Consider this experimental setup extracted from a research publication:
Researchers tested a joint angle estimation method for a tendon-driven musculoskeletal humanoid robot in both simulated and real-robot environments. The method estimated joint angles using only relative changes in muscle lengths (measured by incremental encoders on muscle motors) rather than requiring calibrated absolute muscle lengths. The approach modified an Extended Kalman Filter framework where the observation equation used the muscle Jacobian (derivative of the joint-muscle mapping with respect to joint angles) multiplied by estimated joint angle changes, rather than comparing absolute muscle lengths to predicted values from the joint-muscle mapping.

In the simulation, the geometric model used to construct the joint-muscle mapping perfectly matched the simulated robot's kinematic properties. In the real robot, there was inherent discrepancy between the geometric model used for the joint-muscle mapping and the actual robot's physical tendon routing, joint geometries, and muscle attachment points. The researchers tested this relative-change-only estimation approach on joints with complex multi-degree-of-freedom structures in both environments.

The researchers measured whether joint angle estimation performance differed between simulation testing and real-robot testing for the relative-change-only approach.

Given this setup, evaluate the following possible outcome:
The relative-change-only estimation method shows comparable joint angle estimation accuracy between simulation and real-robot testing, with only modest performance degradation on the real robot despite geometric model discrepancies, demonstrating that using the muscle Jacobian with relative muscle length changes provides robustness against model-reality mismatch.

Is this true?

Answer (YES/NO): NO